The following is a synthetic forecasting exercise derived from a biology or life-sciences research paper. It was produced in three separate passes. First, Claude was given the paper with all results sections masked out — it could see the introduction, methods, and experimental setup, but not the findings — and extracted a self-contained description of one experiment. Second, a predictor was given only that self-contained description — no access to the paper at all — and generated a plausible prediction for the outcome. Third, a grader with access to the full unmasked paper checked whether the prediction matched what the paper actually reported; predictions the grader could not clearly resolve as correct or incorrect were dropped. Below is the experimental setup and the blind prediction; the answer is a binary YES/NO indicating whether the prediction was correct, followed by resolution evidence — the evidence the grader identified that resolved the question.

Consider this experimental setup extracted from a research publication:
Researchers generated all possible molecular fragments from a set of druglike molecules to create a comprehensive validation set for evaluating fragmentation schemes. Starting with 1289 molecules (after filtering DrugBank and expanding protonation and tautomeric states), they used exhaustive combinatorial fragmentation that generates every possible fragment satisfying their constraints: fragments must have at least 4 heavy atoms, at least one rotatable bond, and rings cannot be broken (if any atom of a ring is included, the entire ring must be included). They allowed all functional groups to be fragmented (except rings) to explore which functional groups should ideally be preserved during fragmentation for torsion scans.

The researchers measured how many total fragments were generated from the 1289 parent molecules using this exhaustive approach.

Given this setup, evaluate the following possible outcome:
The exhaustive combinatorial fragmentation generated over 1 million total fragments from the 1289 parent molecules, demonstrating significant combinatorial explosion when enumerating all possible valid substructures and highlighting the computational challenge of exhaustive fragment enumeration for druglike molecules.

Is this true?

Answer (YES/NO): NO